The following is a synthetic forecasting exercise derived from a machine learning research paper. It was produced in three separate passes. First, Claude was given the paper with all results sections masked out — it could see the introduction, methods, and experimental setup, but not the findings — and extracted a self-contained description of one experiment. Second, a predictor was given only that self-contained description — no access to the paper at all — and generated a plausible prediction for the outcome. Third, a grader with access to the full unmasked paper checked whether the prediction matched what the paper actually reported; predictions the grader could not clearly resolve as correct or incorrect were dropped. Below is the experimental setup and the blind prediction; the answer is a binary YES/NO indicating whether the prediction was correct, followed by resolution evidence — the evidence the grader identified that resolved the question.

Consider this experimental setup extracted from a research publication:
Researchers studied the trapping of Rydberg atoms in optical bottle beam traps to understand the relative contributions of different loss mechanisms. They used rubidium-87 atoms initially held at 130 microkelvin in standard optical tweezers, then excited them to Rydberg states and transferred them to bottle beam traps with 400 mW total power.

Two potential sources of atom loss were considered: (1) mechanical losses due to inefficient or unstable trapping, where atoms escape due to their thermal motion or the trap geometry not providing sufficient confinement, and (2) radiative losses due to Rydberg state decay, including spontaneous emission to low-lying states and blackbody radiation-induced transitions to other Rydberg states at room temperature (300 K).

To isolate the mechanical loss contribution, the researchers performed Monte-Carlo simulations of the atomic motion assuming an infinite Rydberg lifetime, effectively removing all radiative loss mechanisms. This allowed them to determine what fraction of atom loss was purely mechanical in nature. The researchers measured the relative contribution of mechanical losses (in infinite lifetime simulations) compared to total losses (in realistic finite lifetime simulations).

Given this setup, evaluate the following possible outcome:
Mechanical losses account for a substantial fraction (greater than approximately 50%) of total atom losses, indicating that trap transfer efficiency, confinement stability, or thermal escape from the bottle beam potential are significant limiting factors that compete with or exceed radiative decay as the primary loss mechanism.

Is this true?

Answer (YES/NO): NO